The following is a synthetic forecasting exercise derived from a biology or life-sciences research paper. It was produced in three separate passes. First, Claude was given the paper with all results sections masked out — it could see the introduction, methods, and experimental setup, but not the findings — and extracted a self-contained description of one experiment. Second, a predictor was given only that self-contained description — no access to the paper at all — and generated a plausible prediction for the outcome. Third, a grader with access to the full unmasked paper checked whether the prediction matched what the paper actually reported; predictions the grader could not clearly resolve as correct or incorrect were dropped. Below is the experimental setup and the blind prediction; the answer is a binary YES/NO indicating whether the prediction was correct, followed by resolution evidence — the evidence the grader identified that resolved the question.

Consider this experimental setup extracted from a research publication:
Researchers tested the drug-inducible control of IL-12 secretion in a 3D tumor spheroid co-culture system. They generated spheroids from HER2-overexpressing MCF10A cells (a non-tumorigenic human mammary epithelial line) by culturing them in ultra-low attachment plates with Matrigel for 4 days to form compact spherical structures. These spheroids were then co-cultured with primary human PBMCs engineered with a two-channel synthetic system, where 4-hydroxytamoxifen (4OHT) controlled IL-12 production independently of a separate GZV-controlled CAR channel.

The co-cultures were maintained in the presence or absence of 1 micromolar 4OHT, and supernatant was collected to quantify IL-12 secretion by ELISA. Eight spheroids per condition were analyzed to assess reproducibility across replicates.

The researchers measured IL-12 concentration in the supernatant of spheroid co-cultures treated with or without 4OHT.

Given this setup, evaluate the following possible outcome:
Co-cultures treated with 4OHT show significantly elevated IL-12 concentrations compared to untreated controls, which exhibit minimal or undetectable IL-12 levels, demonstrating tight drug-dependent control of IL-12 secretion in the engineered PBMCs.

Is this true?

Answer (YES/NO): YES